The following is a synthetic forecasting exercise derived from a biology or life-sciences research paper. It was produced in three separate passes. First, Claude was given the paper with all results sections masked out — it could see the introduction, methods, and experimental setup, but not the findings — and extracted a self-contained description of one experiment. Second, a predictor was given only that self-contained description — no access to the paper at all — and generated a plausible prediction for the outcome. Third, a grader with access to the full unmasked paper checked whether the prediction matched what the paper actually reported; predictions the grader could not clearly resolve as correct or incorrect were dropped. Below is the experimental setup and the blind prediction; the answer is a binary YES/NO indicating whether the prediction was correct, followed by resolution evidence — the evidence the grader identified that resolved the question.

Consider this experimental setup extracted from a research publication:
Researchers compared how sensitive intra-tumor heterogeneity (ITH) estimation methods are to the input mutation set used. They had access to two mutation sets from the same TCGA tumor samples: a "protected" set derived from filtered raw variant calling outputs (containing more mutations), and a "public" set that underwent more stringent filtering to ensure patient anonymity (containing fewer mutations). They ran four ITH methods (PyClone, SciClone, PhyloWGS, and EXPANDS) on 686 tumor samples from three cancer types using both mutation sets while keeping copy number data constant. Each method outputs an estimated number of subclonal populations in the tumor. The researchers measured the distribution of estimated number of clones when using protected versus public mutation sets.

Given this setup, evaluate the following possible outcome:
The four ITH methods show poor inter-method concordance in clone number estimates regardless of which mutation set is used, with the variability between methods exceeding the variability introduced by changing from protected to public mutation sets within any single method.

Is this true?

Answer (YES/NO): NO